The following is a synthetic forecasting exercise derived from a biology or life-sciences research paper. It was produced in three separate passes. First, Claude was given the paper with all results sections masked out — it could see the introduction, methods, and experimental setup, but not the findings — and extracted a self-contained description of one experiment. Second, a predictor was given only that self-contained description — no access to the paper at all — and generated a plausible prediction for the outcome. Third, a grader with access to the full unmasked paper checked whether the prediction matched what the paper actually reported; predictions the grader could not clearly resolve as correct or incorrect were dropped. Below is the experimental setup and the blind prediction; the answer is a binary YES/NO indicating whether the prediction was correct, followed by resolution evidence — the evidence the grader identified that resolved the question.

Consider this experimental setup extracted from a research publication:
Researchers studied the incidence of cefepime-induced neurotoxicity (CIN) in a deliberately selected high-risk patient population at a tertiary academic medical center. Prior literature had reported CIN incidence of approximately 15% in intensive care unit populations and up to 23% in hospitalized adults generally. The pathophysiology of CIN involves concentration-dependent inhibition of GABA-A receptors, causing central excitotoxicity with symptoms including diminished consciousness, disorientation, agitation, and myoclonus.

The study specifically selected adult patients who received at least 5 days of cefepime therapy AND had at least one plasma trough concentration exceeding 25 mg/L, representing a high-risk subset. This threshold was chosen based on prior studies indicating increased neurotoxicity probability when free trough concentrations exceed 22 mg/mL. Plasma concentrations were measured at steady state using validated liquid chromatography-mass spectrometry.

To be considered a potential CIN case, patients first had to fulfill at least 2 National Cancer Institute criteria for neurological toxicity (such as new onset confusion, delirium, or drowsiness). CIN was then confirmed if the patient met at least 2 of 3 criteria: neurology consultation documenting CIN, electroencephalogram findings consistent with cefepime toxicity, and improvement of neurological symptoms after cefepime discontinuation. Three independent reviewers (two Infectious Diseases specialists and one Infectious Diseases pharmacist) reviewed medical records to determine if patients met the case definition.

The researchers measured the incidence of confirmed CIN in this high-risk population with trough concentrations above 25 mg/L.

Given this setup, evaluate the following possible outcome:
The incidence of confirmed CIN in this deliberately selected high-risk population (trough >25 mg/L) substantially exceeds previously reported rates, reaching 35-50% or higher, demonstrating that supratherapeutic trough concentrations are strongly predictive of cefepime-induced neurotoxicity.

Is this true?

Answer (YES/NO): NO